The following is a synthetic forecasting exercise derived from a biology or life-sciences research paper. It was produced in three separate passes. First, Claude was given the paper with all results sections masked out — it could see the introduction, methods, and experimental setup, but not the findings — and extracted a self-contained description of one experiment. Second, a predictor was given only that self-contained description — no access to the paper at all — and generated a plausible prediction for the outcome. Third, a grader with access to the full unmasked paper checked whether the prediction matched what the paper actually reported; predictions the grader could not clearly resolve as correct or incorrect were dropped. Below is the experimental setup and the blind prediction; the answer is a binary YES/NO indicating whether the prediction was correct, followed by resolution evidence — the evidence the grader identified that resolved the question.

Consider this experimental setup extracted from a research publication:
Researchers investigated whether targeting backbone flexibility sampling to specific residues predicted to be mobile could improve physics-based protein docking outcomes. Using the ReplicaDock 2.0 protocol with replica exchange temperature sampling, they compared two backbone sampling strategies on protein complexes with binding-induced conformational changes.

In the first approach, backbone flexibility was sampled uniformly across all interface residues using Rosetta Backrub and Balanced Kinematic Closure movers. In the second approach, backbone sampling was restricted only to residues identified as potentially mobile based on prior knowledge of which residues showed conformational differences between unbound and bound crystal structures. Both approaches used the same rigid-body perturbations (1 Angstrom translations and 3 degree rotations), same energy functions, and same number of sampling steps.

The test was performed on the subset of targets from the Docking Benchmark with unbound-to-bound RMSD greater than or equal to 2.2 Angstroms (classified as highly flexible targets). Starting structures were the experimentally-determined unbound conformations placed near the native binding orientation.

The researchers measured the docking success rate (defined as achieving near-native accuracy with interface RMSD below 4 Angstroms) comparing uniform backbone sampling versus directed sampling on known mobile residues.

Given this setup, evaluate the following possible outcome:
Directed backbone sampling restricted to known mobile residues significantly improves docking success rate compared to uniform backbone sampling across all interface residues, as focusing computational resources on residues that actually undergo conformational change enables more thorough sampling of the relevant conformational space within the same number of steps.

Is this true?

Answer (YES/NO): YES